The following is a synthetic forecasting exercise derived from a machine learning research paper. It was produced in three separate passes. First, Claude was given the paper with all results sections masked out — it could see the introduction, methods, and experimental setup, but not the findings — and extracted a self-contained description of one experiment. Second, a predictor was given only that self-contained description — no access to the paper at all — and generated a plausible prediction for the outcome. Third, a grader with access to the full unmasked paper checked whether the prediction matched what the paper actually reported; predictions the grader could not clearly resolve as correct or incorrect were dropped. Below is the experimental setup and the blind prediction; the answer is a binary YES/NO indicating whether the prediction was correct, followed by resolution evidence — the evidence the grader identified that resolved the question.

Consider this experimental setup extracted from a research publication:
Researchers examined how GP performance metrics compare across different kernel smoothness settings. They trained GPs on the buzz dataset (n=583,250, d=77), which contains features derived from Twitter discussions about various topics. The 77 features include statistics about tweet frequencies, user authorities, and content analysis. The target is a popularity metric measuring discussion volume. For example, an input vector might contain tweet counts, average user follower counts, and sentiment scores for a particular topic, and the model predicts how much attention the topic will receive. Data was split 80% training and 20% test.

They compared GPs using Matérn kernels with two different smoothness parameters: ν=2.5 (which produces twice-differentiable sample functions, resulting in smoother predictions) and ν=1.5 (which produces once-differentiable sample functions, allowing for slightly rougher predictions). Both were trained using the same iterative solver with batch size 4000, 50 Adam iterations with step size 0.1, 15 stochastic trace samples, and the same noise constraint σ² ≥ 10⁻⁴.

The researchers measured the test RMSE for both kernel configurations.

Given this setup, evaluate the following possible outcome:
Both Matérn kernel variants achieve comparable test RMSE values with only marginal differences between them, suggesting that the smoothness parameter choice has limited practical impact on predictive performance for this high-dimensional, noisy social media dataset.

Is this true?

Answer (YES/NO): YES